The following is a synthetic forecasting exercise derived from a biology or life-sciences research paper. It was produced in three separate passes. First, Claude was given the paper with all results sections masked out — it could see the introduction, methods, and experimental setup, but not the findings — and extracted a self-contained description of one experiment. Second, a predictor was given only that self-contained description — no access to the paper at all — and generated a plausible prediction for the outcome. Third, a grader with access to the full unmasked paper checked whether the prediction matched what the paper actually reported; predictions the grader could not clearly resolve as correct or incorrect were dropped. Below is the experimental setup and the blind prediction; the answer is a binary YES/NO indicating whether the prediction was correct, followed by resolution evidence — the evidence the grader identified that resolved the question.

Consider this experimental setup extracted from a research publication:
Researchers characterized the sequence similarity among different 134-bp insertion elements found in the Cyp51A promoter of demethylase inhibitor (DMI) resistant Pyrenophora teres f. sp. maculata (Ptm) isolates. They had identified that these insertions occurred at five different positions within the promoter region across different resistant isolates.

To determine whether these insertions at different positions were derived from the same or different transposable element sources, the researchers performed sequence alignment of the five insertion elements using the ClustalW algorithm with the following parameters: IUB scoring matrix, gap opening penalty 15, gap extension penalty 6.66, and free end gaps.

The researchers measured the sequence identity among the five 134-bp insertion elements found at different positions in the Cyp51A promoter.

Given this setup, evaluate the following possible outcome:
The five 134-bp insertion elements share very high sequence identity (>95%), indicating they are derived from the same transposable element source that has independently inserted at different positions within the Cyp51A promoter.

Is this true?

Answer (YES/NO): YES